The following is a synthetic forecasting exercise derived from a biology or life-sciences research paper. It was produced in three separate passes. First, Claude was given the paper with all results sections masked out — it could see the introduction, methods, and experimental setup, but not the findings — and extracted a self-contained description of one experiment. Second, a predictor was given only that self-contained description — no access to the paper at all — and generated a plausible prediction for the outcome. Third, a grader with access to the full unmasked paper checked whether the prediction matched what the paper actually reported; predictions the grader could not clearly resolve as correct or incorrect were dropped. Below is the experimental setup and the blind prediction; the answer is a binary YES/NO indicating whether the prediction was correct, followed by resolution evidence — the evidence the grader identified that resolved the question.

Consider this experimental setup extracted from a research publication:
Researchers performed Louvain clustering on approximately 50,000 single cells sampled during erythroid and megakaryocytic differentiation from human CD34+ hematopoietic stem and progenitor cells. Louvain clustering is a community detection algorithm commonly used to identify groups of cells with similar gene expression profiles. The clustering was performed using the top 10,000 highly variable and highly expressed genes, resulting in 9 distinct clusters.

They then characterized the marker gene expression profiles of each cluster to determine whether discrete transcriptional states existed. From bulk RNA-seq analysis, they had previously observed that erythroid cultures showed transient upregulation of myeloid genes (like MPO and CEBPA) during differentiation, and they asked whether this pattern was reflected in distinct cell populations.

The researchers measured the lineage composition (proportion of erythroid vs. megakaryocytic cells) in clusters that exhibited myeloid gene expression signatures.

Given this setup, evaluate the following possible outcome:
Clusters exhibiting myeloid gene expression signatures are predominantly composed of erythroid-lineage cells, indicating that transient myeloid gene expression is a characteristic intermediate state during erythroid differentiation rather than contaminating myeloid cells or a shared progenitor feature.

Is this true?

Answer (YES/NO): YES